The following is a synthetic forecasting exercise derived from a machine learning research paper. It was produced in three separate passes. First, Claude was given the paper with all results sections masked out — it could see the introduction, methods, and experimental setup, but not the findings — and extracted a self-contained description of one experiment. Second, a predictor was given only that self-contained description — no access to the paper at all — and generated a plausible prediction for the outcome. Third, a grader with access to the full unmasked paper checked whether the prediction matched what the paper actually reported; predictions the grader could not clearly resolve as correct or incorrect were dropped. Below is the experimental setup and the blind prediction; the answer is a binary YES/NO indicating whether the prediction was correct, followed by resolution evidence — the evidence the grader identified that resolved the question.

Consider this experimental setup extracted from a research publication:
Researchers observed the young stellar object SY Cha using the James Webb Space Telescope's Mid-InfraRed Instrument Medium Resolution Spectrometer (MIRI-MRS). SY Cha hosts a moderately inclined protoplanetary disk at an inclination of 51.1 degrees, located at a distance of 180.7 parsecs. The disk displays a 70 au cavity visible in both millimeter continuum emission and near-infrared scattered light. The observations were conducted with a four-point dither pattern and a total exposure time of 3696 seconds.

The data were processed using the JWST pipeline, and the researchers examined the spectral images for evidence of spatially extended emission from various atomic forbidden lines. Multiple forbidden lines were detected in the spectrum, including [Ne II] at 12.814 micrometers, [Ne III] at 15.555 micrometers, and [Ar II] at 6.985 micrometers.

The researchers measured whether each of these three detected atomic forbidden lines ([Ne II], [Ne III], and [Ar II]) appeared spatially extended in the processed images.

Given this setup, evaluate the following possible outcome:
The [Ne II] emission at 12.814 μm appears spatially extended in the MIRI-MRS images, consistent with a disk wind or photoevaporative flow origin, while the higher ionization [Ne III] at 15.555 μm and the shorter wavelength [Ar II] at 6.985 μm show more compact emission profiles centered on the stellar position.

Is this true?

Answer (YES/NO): NO